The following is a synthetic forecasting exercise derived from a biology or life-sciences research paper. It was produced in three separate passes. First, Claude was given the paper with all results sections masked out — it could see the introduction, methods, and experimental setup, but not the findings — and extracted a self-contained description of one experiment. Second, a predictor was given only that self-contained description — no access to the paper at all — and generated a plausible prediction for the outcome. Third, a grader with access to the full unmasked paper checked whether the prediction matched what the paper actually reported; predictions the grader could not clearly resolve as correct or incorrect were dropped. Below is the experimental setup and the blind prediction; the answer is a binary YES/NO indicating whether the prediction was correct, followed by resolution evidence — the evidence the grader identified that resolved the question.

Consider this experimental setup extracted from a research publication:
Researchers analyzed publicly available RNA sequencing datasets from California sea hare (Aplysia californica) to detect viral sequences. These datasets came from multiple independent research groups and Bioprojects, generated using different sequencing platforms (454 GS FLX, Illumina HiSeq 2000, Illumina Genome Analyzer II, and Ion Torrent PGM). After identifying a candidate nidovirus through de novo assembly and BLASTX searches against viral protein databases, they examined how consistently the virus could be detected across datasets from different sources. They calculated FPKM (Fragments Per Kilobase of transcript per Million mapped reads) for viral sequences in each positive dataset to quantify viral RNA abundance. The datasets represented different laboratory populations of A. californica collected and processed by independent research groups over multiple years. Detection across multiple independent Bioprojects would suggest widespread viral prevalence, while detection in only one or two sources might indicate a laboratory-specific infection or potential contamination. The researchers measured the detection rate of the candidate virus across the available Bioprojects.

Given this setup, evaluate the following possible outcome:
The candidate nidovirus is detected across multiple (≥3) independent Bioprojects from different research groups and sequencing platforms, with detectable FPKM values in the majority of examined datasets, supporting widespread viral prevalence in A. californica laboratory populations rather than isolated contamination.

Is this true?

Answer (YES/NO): YES